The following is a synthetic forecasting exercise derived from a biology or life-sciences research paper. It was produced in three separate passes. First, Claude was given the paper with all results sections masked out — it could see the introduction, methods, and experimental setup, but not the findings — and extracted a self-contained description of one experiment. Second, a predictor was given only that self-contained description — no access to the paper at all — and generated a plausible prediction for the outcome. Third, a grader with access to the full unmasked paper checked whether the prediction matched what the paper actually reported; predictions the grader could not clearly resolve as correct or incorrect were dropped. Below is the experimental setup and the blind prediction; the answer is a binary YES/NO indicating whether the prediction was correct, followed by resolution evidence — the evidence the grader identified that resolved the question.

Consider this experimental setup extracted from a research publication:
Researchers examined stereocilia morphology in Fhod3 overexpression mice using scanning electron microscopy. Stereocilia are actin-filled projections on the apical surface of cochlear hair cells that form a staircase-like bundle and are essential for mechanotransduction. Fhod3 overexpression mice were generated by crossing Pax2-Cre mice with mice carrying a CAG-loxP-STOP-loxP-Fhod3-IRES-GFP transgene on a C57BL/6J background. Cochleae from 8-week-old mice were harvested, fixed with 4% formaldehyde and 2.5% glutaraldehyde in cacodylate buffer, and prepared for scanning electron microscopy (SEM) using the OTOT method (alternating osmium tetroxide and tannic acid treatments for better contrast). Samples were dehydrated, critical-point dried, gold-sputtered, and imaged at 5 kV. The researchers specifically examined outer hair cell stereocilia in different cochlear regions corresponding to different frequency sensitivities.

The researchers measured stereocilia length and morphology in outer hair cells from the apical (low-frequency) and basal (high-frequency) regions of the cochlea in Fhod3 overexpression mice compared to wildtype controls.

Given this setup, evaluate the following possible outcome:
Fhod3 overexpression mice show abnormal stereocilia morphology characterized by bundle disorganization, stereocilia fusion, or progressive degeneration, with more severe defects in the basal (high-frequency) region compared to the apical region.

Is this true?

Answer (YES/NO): NO